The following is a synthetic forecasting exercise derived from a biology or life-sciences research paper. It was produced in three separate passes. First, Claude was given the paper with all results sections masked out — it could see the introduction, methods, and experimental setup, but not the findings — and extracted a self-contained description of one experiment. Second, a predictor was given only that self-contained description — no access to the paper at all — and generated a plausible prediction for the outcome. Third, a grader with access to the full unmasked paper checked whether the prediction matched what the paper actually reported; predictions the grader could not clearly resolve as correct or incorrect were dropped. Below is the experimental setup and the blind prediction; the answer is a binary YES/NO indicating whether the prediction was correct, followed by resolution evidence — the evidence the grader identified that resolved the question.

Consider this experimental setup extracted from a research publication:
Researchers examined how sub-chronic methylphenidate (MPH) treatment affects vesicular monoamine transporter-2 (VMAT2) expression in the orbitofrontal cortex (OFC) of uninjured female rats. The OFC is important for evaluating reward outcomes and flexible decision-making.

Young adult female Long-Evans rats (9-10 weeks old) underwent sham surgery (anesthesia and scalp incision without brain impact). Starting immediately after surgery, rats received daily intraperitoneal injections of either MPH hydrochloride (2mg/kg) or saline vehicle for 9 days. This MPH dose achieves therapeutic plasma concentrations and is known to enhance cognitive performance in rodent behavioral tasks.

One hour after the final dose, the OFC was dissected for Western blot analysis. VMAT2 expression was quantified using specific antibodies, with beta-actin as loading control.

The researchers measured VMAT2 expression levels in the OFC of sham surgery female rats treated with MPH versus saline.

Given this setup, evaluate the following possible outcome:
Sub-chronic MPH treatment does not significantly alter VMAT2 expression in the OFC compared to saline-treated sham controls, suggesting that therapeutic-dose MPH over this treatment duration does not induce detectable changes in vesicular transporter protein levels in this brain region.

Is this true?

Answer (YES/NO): YES